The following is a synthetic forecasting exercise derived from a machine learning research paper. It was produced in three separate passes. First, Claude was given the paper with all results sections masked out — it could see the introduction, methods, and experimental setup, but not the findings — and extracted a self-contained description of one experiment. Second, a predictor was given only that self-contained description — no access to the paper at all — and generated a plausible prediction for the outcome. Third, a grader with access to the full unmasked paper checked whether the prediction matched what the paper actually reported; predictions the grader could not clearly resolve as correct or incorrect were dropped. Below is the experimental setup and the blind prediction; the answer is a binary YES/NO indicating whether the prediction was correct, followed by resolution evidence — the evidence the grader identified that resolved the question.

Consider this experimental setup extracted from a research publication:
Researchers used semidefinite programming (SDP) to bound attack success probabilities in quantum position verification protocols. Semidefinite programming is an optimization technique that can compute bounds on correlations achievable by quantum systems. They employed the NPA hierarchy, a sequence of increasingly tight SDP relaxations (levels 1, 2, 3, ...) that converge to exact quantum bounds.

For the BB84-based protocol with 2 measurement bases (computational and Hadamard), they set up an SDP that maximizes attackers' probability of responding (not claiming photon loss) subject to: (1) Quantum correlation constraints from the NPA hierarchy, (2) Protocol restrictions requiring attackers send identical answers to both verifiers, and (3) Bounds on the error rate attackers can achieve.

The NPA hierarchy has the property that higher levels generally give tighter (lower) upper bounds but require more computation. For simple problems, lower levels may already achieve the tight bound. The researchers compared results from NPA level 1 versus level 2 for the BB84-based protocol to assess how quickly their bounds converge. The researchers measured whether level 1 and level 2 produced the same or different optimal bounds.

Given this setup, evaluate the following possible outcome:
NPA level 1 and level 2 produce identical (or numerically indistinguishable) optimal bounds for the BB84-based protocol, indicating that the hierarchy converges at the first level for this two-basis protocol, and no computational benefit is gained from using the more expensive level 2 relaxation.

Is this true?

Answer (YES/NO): NO